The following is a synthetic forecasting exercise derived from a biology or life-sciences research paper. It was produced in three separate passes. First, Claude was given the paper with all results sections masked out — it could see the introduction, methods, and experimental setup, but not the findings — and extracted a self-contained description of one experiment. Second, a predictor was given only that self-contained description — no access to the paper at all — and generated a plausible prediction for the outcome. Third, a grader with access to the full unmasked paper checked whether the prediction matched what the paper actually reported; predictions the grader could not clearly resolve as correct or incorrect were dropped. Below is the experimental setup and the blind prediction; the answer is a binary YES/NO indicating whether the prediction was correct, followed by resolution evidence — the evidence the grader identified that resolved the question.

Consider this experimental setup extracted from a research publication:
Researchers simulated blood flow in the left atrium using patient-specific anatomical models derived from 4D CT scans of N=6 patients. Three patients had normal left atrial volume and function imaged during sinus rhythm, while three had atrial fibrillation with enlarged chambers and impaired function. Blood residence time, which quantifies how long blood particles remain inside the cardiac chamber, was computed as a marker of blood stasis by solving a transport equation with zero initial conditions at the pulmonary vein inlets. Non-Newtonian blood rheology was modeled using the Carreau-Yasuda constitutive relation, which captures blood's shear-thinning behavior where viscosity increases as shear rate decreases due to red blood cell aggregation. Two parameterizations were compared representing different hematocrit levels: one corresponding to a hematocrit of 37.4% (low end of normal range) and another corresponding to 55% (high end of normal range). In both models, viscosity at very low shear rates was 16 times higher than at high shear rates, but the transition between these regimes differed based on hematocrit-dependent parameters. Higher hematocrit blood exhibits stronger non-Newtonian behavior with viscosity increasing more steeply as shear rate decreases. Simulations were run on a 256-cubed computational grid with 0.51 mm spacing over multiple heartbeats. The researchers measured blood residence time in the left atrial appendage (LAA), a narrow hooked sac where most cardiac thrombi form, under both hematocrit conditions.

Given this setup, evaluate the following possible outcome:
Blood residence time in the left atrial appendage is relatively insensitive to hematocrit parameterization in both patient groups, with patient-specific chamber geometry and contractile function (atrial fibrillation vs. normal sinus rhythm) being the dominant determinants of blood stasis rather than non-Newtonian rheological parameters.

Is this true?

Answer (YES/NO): NO